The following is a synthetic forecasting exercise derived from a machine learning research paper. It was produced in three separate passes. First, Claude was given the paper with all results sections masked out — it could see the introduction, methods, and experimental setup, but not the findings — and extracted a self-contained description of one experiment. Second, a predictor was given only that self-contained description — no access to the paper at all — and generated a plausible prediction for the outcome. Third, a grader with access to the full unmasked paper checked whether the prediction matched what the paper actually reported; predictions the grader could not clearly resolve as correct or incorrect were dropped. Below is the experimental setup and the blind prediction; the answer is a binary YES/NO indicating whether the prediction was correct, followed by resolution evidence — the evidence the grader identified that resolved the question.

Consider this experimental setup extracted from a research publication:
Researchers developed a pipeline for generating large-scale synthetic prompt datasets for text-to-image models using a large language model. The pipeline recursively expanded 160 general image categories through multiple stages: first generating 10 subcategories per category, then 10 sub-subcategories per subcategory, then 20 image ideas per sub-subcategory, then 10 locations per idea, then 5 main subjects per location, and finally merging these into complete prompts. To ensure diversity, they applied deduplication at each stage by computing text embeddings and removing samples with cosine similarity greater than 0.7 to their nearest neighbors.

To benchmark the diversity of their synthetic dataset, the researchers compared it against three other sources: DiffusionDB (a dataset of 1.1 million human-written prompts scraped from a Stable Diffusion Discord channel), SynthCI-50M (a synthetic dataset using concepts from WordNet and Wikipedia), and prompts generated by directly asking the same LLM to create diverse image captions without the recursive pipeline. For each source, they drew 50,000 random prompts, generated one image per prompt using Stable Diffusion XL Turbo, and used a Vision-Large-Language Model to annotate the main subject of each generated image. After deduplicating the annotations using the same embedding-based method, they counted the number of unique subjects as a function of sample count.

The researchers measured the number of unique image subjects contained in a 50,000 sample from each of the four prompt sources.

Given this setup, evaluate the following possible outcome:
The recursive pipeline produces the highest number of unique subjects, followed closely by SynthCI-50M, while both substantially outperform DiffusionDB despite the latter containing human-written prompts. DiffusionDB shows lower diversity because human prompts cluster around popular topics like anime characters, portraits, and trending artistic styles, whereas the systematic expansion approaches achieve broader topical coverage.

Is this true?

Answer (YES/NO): NO